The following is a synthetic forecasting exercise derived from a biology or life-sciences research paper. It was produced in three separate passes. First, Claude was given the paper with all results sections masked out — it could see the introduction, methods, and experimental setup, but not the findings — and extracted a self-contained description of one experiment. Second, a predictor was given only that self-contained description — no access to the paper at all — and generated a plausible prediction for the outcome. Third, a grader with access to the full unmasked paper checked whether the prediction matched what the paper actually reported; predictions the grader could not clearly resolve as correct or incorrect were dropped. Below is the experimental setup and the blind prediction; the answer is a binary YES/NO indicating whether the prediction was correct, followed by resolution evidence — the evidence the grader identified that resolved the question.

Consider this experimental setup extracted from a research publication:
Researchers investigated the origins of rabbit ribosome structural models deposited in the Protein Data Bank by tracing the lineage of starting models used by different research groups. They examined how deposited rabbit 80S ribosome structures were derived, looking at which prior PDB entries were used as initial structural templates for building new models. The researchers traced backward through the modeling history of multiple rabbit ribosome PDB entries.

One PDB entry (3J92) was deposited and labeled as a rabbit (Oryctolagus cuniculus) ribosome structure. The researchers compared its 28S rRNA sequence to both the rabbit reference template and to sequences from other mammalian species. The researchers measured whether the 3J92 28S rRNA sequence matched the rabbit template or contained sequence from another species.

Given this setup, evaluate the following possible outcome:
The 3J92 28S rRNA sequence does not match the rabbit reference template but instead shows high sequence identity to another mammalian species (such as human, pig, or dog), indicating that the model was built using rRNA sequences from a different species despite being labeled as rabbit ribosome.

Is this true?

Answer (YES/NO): YES